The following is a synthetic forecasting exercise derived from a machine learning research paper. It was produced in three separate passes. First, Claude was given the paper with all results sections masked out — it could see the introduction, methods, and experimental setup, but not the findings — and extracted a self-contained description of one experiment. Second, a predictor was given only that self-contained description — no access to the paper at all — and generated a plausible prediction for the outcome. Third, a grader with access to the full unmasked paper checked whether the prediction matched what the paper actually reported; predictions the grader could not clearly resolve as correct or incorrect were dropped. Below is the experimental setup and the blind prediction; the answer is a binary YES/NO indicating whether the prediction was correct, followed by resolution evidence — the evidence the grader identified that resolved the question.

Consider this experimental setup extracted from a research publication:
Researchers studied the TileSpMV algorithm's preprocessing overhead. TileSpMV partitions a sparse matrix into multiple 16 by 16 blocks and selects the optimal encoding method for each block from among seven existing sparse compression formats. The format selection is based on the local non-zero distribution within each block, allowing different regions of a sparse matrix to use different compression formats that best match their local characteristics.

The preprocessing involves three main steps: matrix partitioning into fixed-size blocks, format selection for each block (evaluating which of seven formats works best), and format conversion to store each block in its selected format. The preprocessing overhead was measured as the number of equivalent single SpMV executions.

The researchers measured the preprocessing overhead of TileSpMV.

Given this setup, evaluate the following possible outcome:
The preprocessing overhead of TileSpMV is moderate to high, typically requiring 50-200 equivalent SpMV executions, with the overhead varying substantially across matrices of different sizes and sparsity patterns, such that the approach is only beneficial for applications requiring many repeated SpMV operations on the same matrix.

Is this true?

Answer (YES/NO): NO